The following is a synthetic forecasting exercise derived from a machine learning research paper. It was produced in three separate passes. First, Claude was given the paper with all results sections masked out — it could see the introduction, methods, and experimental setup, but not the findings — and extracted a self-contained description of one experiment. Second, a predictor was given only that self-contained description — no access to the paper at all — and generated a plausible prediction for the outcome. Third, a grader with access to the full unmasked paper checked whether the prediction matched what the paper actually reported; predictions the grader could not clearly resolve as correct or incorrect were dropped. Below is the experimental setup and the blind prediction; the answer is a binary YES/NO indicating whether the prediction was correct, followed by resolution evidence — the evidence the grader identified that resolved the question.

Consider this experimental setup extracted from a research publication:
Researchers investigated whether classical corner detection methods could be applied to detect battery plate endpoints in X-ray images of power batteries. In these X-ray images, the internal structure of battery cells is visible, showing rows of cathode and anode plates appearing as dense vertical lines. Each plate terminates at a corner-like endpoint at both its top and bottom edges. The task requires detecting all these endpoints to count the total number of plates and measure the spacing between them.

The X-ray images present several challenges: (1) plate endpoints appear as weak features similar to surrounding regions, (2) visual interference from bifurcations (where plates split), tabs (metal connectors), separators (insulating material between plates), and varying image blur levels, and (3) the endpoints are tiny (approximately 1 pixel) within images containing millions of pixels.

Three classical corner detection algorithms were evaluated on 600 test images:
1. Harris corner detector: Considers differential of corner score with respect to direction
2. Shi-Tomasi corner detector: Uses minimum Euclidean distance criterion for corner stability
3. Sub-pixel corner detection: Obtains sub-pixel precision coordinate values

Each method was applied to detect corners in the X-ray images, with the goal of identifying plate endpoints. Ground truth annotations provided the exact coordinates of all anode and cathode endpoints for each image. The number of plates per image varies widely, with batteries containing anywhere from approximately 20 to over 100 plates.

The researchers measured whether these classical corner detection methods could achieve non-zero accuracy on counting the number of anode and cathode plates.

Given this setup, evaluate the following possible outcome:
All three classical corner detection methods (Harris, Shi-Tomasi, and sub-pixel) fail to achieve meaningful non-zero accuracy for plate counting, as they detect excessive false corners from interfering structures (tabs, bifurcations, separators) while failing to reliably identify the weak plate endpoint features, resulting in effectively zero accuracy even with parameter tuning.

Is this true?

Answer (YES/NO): YES